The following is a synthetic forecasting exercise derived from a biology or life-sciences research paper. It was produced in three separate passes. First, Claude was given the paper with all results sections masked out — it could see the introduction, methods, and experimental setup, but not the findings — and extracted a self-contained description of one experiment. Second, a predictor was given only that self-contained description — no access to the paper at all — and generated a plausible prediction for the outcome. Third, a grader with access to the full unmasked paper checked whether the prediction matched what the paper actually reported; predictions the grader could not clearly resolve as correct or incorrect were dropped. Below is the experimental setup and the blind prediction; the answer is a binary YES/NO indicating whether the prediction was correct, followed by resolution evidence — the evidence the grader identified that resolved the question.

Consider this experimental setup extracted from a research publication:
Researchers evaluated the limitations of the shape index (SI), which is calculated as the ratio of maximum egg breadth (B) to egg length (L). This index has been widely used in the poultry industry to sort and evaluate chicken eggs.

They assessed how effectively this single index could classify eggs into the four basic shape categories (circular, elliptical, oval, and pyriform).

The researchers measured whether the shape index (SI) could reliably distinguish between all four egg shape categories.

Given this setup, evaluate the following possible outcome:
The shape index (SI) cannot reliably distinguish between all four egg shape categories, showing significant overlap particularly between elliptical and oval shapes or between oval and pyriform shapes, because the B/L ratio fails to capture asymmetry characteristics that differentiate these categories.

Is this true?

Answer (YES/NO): NO